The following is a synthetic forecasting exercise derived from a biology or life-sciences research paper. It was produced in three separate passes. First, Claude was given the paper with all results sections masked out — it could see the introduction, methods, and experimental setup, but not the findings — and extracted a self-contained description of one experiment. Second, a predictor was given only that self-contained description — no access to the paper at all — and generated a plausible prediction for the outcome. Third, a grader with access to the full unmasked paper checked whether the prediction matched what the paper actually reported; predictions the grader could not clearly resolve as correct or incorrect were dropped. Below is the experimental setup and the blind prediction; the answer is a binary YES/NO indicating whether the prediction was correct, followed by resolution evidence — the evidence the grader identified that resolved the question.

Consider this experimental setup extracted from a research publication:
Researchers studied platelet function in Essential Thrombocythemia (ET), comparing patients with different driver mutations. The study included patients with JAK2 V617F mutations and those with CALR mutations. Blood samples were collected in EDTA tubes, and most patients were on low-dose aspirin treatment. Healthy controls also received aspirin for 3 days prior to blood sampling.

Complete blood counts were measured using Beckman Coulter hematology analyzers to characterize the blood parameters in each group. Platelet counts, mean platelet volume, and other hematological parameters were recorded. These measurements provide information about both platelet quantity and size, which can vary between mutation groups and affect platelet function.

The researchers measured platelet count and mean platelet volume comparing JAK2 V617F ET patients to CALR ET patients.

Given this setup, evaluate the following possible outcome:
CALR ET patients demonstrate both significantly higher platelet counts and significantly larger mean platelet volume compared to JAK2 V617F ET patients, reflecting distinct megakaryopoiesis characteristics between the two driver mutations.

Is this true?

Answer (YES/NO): NO